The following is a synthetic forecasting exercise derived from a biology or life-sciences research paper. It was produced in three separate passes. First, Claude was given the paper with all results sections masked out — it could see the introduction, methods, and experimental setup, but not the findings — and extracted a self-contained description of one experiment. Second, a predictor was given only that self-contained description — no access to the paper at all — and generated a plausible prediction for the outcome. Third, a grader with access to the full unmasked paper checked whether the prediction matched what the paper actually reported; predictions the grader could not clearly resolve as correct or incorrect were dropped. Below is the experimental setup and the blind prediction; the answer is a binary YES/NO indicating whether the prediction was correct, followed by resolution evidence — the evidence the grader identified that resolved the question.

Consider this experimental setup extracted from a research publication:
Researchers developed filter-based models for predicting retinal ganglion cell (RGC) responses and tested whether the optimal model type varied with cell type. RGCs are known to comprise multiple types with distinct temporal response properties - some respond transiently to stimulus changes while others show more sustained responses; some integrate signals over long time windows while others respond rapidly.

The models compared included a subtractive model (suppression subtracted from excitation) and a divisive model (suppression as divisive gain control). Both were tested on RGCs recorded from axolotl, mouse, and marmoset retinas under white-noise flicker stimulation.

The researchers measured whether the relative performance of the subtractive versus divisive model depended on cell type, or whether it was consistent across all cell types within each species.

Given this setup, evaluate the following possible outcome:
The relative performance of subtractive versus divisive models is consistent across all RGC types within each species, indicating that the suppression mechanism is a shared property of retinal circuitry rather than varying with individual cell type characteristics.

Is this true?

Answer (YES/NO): NO